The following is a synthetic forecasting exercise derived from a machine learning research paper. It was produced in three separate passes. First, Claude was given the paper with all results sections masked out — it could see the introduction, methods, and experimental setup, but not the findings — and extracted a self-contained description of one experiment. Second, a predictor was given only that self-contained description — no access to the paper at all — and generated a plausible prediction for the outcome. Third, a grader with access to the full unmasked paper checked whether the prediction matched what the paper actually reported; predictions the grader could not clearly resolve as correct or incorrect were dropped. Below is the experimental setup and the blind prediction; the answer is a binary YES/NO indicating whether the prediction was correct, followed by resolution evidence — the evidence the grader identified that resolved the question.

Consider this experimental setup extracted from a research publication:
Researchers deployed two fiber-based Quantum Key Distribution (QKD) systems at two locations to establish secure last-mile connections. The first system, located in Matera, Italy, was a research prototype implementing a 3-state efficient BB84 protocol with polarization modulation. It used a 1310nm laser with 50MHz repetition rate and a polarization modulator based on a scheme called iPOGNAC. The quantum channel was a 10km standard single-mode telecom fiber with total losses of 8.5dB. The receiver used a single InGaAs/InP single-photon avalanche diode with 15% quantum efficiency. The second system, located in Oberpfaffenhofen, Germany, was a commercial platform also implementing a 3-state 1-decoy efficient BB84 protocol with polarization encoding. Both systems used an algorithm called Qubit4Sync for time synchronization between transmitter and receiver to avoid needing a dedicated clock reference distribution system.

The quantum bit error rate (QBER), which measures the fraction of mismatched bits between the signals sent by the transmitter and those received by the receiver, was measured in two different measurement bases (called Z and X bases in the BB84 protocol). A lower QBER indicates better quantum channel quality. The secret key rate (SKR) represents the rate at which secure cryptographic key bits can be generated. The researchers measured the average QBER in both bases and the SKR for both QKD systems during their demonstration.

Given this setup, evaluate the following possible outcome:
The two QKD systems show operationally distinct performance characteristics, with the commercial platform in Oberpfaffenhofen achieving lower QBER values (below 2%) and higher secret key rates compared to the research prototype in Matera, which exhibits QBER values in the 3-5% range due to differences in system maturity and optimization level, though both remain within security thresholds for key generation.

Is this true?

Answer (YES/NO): NO